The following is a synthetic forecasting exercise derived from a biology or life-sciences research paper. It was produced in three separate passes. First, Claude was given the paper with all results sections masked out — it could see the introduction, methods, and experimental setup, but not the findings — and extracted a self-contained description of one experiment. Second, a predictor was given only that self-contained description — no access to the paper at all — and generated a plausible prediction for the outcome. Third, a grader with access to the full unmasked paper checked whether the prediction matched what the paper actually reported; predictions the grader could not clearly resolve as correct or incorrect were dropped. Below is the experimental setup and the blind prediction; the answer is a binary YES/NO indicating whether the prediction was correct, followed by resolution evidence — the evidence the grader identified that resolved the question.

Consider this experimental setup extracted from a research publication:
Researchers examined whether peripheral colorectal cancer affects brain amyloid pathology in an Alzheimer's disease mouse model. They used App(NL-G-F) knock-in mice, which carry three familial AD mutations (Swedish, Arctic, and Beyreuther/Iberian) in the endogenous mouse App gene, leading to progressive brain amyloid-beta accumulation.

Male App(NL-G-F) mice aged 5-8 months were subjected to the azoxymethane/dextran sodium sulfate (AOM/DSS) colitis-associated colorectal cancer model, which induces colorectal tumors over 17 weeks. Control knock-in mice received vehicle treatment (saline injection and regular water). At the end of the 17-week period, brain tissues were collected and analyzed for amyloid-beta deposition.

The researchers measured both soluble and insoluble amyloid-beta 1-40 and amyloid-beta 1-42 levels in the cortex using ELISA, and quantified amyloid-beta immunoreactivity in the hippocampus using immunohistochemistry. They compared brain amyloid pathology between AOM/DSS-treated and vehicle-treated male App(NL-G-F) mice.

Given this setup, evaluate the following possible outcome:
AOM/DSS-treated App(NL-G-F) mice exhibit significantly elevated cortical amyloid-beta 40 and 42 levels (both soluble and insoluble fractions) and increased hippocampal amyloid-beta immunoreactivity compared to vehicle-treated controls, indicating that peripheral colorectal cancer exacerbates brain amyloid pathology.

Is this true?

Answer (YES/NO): NO